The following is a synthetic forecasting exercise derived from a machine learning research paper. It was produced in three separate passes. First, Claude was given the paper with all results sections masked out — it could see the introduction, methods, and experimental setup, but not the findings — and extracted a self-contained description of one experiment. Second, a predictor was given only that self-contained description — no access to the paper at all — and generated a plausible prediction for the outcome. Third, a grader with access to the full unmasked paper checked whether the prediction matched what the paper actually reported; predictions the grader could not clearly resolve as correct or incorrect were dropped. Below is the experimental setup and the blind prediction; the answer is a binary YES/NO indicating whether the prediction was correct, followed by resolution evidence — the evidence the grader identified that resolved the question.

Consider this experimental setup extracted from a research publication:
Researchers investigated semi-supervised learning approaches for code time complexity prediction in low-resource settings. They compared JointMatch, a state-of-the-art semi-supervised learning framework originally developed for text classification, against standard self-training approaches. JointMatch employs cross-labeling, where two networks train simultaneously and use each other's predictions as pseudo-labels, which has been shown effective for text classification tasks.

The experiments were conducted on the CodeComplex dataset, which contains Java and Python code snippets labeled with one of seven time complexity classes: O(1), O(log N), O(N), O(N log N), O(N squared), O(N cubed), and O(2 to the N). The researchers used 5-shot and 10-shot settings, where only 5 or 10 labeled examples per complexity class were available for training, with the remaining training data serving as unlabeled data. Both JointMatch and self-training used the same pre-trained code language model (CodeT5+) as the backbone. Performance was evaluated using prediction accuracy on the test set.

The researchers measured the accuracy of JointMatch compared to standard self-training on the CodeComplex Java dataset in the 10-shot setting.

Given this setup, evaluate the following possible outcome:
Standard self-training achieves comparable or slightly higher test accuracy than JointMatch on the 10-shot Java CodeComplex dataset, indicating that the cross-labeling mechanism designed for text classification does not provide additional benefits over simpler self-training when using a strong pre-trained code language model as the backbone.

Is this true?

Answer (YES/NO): NO